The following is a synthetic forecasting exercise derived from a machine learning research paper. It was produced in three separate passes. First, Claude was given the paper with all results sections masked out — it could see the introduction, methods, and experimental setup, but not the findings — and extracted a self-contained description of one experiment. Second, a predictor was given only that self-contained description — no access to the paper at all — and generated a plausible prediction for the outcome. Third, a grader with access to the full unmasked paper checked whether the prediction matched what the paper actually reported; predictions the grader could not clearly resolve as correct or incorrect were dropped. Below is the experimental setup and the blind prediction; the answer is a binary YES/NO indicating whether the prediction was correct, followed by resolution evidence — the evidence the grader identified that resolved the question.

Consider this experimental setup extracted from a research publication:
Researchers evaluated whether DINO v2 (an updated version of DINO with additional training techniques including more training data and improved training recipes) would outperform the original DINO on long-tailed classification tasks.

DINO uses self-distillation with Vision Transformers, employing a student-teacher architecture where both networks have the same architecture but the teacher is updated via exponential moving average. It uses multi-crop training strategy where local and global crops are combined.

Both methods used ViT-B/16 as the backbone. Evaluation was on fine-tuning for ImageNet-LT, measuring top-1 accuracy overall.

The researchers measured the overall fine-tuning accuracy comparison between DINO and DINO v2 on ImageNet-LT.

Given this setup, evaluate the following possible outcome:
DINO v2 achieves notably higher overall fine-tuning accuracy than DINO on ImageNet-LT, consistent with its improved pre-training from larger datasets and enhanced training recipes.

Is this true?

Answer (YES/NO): NO